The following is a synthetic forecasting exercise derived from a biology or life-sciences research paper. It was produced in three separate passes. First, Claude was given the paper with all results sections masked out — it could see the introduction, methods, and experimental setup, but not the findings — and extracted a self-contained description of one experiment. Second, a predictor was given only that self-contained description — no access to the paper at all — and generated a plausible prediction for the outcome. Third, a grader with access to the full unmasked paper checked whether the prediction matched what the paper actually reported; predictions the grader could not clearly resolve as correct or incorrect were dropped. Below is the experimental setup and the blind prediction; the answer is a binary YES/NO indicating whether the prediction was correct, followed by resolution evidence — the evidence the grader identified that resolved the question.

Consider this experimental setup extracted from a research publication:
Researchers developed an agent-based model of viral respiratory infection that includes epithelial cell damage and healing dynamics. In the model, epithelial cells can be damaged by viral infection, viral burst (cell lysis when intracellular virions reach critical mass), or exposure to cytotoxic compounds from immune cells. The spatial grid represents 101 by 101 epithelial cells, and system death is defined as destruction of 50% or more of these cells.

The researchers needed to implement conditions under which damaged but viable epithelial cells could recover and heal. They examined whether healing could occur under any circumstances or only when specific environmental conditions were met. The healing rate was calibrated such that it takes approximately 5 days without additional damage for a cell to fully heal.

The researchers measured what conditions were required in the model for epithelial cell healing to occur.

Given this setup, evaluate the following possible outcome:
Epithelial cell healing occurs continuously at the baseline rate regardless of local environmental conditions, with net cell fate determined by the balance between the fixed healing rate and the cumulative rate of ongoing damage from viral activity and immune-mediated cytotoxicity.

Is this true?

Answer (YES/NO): NO